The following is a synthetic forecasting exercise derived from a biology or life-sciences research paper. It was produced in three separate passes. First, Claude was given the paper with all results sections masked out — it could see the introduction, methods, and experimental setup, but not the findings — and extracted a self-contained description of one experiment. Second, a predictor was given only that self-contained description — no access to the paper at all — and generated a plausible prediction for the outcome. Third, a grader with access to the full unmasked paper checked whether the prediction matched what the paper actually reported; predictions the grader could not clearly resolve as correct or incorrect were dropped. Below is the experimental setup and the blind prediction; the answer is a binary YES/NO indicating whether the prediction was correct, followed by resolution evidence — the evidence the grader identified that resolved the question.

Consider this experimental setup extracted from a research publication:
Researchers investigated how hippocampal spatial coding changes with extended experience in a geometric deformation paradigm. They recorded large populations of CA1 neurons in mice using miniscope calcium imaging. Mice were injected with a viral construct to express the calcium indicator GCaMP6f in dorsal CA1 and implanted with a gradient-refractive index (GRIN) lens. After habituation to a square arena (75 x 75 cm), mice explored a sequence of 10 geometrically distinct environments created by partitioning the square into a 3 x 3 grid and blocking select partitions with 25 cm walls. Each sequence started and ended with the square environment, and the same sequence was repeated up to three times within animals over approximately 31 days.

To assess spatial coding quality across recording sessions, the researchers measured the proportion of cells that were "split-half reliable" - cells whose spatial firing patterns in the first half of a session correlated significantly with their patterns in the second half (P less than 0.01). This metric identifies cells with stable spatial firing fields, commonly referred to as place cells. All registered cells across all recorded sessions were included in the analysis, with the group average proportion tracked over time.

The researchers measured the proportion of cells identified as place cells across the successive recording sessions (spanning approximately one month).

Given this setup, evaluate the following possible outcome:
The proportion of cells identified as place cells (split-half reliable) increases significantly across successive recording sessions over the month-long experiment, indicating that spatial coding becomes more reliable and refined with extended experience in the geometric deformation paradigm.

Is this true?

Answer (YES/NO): YES